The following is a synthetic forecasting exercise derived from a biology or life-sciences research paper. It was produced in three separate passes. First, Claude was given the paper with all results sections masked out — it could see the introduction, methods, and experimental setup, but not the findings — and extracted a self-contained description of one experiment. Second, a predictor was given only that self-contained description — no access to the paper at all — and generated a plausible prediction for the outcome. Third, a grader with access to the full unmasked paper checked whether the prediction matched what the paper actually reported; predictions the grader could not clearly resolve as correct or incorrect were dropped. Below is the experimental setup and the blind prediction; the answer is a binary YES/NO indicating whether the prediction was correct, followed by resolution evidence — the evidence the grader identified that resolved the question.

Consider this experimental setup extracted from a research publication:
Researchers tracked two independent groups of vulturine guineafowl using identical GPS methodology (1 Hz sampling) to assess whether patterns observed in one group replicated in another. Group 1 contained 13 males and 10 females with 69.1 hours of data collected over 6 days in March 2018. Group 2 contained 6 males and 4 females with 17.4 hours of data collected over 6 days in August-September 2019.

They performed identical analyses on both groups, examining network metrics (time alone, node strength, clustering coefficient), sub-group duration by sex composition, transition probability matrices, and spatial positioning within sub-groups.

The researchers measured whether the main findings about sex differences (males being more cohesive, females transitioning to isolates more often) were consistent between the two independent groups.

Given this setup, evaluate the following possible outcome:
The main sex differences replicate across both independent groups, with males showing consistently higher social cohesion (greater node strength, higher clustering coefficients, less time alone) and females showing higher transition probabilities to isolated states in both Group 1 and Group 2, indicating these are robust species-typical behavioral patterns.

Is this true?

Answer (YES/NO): YES